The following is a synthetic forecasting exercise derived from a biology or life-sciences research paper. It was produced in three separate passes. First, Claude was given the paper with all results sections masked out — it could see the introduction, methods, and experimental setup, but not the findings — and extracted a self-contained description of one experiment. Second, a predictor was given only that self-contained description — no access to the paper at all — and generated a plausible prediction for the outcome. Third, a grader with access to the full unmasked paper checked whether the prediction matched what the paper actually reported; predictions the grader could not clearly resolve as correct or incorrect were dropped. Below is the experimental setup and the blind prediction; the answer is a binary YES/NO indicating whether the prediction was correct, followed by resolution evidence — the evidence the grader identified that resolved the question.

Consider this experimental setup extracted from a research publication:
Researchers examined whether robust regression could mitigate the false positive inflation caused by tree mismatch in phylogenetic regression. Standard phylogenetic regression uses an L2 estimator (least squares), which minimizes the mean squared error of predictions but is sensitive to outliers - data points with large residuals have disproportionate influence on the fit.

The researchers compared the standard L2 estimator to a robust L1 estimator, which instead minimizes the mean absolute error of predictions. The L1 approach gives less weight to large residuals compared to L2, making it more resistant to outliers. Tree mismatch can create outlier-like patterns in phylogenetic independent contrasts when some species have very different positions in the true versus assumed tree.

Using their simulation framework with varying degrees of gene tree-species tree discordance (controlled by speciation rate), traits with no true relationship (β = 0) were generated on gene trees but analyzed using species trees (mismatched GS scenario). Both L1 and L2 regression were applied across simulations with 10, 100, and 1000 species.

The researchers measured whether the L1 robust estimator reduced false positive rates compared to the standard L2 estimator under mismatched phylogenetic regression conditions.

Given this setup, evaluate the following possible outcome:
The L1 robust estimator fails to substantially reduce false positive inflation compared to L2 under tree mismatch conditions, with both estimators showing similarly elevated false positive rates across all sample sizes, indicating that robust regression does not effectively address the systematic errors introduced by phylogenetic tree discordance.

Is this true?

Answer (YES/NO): NO